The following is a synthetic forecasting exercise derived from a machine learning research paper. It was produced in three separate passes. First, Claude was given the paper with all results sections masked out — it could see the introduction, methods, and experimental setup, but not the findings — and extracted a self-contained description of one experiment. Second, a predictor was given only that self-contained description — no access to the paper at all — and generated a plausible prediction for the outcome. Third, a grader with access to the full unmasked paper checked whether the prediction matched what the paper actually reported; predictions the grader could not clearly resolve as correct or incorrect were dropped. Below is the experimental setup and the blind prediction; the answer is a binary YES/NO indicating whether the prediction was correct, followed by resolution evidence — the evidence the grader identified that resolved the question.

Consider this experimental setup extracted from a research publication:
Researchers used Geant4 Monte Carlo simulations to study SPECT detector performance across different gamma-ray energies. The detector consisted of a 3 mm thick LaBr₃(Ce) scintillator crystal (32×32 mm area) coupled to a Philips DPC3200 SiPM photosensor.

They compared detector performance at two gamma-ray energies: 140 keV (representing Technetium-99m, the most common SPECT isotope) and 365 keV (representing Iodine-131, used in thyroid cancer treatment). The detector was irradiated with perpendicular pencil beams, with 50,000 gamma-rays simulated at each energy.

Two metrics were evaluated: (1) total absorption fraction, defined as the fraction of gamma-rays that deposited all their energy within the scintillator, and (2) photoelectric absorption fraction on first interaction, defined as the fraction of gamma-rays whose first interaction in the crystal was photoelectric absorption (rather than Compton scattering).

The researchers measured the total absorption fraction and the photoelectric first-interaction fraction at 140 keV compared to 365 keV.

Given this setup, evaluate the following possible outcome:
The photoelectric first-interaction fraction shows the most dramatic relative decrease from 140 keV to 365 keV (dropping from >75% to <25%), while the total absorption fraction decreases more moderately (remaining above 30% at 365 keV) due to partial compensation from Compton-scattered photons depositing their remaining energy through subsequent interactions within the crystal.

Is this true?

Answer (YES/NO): NO